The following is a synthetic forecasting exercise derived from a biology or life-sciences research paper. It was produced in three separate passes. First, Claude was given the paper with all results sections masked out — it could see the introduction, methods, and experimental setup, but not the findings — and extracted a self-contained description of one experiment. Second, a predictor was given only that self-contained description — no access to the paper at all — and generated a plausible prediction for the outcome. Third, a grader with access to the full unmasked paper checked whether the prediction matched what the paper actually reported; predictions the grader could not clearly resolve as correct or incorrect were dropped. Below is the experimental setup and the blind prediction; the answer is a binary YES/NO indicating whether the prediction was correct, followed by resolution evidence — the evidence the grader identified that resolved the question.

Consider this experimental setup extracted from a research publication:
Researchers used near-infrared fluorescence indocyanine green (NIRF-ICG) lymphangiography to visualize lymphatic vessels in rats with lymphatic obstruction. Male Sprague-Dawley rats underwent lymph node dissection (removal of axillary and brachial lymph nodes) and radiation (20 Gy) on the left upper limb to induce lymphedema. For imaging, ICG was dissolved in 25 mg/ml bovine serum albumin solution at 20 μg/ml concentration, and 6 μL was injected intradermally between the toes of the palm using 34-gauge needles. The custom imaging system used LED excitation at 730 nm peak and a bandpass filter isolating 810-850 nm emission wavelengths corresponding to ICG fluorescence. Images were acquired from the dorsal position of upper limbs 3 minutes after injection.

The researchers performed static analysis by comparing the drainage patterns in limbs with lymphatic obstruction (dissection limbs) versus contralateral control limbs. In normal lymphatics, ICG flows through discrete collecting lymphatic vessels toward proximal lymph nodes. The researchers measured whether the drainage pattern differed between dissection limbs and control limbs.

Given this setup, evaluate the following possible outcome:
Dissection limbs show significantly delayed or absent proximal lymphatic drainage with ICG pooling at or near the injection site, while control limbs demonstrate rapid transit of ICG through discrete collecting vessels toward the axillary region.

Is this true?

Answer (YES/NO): NO